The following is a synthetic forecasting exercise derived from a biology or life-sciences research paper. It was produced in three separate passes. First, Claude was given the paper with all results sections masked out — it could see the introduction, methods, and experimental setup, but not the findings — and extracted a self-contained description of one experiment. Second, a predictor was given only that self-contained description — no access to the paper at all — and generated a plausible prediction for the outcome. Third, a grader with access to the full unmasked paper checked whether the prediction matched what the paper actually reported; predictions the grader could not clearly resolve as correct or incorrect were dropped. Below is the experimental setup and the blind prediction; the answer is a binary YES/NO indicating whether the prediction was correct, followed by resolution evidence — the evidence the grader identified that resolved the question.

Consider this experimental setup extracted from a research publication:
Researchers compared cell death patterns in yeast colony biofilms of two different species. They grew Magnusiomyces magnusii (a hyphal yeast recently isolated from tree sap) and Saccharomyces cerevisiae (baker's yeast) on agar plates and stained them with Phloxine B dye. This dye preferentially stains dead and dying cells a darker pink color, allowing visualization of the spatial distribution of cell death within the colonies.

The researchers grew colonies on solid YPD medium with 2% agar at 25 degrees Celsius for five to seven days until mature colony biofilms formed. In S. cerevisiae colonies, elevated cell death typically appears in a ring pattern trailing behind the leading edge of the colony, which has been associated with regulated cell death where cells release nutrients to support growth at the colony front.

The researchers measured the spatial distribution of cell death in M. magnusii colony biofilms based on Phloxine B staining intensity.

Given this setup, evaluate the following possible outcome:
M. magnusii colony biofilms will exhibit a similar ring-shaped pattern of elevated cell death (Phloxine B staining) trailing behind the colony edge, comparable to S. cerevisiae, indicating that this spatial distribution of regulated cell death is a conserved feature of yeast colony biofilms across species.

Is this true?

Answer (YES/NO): NO